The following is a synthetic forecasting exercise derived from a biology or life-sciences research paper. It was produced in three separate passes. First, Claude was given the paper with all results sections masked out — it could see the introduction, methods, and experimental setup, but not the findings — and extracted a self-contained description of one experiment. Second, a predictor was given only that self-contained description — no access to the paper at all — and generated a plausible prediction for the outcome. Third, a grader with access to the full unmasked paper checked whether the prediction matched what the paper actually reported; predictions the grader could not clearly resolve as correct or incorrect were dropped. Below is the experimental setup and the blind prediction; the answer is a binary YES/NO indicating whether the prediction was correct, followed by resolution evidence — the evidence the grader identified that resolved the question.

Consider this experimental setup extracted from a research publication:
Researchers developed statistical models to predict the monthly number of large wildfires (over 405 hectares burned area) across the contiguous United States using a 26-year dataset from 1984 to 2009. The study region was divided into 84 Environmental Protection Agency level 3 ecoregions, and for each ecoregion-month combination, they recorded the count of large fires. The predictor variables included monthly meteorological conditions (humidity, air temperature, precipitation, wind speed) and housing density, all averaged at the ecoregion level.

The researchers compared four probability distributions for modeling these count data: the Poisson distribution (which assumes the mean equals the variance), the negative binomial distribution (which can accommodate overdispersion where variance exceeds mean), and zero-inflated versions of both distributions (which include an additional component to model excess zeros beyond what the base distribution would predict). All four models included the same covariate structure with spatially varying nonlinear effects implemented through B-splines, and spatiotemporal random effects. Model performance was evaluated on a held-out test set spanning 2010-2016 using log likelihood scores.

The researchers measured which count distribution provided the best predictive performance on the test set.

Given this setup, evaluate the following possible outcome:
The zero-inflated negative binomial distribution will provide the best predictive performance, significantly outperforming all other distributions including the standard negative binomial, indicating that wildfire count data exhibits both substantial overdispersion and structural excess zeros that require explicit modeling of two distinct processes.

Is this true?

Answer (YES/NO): YES